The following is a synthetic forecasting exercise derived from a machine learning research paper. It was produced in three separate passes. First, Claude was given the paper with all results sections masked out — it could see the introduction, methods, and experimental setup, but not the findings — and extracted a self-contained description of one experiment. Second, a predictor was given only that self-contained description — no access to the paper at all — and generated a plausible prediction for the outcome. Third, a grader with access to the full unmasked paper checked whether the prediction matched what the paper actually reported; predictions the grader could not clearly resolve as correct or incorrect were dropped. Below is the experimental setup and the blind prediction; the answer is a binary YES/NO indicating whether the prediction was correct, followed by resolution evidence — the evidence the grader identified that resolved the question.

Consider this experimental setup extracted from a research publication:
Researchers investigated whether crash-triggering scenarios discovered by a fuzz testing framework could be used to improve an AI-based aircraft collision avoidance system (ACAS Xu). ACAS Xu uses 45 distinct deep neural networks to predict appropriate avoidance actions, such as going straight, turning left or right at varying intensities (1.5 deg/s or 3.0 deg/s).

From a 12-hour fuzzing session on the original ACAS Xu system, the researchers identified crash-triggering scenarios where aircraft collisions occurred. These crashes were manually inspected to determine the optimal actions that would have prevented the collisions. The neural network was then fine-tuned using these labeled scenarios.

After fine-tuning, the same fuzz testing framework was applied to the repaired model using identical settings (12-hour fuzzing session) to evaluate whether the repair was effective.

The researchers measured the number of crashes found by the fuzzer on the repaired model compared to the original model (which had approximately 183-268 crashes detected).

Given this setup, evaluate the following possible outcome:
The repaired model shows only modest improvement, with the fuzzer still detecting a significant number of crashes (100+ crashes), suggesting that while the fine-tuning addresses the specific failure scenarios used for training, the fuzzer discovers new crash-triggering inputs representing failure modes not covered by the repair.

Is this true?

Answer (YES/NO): NO